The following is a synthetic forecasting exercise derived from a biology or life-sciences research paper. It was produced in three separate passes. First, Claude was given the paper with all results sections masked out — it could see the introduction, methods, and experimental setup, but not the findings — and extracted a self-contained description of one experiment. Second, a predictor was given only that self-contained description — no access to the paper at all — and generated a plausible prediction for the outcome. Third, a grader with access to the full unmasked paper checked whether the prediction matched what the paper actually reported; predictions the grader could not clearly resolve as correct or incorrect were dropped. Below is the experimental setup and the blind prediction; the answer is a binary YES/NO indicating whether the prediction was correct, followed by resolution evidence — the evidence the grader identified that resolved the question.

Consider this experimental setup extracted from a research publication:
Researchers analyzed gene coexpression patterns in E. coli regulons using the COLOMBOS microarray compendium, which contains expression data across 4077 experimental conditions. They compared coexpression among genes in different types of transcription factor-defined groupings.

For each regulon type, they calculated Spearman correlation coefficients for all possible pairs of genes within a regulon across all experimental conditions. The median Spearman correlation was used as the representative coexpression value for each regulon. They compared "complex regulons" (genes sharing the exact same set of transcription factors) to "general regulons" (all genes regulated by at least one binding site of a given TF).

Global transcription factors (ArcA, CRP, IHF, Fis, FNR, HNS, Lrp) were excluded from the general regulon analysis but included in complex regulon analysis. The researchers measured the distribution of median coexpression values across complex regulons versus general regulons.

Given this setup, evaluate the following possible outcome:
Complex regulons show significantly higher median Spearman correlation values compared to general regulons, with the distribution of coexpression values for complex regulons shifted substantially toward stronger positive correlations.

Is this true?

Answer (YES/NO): YES